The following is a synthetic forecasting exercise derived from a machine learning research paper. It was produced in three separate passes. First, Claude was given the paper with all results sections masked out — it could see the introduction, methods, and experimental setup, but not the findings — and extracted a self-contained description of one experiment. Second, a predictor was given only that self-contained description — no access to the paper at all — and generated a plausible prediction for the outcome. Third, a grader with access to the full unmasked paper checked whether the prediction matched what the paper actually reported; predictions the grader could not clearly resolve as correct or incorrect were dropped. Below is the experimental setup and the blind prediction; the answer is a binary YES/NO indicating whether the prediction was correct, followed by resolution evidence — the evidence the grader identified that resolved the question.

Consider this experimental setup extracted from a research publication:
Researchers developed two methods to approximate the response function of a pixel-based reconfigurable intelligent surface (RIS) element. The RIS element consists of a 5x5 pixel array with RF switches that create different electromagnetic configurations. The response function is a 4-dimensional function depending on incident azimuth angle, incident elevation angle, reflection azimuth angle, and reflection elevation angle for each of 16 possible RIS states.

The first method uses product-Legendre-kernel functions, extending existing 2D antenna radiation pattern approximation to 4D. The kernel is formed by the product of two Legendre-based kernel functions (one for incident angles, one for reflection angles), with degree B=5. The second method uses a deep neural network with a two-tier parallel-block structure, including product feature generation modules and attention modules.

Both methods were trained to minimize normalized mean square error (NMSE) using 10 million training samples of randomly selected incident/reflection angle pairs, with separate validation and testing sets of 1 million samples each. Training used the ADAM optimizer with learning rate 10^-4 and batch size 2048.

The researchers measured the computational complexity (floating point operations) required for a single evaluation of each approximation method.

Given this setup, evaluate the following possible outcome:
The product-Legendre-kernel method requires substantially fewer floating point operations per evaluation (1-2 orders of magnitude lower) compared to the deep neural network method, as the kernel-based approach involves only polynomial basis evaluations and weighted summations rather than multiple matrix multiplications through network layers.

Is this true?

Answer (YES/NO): NO